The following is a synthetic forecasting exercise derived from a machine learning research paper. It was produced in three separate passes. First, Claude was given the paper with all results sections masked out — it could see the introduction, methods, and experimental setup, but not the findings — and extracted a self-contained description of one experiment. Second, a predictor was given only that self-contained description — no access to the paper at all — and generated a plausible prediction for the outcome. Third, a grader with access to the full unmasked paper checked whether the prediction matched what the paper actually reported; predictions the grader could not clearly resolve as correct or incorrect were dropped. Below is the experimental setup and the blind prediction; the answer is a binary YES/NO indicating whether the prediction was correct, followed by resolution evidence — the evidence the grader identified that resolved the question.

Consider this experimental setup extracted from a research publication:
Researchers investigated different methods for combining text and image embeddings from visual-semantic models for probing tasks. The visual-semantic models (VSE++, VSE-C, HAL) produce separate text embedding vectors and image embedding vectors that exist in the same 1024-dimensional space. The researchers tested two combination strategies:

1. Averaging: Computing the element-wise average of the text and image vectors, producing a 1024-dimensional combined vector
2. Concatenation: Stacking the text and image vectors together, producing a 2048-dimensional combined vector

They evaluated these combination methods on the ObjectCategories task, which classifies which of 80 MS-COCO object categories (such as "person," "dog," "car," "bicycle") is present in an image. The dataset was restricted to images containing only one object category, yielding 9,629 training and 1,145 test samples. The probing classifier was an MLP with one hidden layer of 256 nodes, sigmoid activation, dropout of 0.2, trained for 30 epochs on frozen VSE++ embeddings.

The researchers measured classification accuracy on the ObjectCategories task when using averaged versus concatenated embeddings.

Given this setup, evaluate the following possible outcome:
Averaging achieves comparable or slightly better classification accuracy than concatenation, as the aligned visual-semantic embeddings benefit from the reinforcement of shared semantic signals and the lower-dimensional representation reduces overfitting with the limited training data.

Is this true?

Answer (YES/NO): NO